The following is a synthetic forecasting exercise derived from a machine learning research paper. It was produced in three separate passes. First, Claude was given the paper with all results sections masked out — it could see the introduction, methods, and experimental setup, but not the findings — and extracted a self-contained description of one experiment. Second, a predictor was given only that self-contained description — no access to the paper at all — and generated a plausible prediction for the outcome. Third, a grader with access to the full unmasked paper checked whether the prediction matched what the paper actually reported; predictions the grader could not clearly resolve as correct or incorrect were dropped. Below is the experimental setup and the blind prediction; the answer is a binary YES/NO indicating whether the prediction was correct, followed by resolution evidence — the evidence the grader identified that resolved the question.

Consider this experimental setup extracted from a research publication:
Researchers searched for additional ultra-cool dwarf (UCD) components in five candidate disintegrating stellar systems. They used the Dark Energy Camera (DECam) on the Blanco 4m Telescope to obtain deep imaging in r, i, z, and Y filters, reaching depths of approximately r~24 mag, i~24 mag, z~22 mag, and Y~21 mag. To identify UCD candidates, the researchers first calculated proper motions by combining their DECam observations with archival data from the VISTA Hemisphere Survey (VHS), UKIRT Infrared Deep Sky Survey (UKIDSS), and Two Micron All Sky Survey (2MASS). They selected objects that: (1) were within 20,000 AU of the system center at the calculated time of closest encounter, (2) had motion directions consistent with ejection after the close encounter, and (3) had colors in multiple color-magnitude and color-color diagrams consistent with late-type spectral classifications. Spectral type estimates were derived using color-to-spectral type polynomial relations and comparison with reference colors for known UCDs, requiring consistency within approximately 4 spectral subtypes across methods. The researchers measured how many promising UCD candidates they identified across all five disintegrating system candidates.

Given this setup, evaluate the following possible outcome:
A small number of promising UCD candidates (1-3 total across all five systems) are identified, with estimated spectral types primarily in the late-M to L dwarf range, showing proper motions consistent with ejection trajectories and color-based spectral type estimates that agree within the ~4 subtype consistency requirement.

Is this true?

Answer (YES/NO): YES